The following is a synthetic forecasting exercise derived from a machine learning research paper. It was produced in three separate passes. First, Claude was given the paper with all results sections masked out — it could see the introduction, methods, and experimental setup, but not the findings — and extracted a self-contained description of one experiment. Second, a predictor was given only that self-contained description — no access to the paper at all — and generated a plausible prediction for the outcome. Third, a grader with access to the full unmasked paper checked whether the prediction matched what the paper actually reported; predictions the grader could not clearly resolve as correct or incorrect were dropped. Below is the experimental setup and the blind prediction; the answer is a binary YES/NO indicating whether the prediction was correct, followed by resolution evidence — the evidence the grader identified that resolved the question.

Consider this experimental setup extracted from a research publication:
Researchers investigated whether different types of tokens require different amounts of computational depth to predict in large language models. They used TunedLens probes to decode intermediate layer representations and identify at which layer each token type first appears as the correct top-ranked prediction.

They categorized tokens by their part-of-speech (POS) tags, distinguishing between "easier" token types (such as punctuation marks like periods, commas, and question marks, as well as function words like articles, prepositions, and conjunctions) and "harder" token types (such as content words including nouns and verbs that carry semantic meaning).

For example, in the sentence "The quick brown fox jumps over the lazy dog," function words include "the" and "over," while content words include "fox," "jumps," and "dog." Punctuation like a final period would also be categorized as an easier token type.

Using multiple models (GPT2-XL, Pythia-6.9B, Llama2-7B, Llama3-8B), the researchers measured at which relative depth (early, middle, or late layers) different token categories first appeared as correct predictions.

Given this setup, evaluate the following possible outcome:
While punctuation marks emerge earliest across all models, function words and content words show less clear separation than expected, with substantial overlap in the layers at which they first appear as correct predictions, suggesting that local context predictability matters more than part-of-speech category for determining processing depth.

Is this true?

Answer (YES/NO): NO